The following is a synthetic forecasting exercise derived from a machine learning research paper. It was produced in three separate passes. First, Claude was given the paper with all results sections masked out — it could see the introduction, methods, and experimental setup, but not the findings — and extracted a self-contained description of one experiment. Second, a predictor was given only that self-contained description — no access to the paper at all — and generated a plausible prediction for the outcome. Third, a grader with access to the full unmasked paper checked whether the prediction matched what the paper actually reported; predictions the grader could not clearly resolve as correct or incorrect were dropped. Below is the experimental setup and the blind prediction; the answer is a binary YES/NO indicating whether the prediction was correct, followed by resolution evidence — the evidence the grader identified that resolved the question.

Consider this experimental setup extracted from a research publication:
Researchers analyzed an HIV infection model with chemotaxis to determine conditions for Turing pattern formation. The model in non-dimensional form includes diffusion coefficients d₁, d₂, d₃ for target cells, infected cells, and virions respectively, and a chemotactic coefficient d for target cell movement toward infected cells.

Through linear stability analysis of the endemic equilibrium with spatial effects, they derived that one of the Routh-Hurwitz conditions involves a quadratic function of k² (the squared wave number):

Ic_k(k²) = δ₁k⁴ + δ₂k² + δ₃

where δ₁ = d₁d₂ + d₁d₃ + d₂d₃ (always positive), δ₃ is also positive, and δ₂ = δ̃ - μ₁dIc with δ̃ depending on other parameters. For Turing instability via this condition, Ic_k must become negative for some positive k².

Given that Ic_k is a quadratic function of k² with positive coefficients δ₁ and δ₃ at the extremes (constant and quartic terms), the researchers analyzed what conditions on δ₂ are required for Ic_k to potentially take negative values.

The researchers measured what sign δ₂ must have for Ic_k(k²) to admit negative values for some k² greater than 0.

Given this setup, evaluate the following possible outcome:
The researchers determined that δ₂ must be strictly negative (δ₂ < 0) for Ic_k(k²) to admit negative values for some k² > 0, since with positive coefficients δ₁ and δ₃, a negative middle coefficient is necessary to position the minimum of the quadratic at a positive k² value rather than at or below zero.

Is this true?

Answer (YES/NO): YES